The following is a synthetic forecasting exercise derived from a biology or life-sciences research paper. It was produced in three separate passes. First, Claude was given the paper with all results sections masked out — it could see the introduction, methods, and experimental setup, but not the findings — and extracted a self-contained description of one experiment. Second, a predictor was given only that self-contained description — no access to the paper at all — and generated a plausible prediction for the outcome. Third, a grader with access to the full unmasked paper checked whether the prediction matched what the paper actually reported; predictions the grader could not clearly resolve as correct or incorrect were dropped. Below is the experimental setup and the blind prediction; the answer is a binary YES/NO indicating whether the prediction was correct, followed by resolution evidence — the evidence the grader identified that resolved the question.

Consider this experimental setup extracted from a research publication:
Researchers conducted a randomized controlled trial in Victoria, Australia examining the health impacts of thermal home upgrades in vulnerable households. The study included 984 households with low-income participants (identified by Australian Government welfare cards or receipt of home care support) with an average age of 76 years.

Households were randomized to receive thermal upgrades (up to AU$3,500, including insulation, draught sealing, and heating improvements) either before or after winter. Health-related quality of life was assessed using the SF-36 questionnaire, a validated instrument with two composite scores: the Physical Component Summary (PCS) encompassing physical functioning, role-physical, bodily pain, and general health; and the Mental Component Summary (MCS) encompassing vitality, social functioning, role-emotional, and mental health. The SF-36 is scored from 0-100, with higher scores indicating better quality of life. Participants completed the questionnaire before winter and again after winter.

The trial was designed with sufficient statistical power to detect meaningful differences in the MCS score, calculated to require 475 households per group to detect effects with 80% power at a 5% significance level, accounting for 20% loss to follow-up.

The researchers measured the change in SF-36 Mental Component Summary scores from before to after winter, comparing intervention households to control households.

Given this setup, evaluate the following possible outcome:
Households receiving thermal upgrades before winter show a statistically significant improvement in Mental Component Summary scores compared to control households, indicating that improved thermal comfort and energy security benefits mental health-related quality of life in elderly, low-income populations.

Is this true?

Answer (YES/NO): YES